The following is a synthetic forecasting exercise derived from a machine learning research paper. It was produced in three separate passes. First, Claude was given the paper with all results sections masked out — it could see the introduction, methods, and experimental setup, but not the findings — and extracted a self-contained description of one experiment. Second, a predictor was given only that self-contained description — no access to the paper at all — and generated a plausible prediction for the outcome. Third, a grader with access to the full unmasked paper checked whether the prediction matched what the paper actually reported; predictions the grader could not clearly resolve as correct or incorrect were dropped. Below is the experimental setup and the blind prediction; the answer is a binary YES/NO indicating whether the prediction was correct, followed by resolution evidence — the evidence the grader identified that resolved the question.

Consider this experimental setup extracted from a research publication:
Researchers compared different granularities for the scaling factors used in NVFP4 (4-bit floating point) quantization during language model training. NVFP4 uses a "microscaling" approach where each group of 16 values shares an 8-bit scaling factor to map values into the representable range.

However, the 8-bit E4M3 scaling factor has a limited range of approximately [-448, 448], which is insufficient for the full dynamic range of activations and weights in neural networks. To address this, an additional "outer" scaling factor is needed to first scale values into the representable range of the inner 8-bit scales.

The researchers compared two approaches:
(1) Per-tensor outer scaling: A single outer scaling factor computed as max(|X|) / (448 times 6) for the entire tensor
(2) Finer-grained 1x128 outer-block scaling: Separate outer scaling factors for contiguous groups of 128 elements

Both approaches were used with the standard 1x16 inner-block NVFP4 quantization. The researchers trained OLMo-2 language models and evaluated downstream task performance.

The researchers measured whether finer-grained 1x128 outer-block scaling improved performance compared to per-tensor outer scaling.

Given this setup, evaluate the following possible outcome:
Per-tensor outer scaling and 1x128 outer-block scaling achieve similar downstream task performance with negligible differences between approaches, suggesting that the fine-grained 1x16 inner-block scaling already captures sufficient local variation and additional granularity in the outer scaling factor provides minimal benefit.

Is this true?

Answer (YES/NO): NO